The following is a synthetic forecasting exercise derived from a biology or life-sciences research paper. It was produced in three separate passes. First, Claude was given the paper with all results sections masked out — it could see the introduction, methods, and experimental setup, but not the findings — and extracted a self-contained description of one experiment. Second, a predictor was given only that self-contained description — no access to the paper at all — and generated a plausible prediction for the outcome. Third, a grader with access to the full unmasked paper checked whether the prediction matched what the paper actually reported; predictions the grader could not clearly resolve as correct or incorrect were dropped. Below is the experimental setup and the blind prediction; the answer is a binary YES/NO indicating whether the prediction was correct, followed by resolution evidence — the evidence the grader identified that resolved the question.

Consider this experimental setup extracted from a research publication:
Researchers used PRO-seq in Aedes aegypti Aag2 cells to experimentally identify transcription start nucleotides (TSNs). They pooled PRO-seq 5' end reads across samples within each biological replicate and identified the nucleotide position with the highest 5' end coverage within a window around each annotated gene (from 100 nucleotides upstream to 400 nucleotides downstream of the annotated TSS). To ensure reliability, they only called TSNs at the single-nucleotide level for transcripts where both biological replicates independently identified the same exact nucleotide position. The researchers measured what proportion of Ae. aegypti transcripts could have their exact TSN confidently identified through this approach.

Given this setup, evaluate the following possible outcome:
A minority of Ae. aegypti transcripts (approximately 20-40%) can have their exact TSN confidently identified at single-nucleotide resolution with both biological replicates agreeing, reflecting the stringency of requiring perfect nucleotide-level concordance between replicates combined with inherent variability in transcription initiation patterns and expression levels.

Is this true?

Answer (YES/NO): YES